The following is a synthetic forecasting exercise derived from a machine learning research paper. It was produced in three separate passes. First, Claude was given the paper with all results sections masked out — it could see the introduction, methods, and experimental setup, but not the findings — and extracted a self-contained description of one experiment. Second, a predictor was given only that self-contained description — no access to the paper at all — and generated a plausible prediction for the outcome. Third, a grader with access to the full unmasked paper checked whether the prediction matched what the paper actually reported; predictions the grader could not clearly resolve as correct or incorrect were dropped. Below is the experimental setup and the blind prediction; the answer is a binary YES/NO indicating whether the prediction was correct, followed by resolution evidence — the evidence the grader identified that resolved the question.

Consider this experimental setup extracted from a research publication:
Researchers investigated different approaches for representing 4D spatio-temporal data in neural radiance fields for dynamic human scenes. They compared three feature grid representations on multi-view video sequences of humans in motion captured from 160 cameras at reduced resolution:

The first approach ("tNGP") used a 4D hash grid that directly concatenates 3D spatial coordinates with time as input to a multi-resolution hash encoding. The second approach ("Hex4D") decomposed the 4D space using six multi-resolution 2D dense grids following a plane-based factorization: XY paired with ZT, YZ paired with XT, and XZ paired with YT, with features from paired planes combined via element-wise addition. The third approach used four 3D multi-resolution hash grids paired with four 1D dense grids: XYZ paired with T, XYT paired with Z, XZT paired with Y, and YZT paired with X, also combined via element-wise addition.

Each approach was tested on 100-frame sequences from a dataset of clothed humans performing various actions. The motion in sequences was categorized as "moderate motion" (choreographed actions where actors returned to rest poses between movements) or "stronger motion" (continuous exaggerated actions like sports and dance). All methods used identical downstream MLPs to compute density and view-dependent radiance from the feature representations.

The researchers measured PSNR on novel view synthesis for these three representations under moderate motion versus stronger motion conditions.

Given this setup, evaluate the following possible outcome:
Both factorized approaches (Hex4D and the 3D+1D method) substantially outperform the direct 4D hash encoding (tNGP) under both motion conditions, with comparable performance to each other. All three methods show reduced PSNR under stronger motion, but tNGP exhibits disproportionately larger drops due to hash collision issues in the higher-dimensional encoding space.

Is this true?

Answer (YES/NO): NO